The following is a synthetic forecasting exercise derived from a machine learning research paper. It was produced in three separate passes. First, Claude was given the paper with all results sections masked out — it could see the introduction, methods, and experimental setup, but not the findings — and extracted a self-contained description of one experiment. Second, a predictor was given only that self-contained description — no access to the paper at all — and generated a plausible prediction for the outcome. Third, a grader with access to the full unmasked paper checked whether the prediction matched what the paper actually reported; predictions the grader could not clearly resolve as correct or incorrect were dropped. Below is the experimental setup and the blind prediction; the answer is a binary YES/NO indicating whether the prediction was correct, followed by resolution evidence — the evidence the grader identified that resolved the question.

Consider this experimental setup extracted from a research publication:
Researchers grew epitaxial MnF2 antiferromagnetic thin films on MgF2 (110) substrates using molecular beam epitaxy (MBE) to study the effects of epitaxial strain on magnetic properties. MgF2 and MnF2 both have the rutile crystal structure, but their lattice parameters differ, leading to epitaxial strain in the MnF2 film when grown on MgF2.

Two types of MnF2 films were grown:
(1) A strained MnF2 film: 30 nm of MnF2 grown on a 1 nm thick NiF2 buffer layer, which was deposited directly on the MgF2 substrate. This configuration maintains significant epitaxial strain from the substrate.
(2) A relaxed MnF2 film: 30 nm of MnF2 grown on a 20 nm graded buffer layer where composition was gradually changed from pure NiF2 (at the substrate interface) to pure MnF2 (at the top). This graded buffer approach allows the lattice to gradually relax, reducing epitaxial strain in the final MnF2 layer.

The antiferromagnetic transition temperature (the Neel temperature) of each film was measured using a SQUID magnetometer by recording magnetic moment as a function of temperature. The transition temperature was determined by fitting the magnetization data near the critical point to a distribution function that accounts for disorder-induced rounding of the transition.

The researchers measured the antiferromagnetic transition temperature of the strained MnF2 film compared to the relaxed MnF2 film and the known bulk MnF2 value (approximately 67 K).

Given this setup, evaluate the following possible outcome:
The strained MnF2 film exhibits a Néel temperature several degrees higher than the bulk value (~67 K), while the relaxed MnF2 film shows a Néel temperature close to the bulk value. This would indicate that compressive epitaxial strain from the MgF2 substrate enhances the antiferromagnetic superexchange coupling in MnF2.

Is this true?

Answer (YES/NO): NO